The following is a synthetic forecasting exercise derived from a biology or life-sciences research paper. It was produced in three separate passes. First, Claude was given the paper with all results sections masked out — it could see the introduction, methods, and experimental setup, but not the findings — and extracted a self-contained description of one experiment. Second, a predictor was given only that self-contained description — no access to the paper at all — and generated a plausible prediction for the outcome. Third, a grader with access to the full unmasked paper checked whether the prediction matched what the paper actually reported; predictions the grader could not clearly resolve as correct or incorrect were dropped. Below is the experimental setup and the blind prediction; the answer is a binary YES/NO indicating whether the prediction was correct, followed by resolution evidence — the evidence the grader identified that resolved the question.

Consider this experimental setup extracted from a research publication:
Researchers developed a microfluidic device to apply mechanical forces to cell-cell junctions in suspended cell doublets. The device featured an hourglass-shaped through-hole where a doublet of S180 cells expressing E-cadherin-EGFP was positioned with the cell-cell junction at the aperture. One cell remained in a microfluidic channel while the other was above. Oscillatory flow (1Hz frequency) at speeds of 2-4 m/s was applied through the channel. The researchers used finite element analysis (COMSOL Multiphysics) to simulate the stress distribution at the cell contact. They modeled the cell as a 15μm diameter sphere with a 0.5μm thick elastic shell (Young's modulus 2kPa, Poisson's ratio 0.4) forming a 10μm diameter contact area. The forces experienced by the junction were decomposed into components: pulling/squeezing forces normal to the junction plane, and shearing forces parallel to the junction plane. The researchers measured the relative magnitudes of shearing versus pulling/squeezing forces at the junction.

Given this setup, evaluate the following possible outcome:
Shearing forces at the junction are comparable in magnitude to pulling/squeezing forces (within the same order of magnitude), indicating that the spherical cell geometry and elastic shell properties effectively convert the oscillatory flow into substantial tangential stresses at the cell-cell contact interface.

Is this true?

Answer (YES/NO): NO